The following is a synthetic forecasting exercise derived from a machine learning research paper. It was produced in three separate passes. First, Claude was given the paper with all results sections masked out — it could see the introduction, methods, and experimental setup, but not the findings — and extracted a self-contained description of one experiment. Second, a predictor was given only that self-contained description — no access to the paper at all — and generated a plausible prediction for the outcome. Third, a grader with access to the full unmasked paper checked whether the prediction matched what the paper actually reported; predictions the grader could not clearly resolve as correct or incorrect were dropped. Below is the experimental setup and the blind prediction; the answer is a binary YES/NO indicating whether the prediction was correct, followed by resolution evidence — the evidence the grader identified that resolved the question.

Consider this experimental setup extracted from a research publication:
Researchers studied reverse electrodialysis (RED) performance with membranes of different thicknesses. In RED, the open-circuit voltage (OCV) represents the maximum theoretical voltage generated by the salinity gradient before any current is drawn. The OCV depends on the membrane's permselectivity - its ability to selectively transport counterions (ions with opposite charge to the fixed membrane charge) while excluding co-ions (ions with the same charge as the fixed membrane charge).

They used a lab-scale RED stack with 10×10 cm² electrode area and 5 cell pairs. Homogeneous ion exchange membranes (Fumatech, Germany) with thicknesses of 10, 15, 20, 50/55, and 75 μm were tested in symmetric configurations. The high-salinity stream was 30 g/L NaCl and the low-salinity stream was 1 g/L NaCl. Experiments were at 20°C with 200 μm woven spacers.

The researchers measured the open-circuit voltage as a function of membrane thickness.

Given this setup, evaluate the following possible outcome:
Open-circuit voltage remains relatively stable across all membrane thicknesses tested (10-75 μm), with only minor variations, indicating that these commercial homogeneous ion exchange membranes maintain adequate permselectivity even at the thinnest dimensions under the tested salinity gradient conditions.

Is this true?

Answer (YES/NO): NO